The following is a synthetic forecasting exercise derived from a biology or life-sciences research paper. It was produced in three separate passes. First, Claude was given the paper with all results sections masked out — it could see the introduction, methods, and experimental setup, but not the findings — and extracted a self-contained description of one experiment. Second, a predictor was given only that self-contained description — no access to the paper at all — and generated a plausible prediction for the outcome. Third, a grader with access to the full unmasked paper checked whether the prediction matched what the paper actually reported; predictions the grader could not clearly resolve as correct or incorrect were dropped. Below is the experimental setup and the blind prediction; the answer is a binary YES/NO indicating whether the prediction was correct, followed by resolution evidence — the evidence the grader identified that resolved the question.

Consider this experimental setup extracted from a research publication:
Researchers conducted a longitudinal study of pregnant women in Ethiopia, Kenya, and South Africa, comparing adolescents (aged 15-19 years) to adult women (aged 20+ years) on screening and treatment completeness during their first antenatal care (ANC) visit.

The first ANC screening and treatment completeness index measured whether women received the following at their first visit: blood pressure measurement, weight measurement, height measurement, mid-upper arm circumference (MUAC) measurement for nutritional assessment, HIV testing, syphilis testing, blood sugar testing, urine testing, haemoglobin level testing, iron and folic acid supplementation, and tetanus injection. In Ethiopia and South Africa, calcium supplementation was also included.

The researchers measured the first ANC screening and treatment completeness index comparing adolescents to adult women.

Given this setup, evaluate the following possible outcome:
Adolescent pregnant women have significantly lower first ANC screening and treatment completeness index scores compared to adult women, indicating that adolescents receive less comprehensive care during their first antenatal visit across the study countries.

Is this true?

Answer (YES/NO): NO